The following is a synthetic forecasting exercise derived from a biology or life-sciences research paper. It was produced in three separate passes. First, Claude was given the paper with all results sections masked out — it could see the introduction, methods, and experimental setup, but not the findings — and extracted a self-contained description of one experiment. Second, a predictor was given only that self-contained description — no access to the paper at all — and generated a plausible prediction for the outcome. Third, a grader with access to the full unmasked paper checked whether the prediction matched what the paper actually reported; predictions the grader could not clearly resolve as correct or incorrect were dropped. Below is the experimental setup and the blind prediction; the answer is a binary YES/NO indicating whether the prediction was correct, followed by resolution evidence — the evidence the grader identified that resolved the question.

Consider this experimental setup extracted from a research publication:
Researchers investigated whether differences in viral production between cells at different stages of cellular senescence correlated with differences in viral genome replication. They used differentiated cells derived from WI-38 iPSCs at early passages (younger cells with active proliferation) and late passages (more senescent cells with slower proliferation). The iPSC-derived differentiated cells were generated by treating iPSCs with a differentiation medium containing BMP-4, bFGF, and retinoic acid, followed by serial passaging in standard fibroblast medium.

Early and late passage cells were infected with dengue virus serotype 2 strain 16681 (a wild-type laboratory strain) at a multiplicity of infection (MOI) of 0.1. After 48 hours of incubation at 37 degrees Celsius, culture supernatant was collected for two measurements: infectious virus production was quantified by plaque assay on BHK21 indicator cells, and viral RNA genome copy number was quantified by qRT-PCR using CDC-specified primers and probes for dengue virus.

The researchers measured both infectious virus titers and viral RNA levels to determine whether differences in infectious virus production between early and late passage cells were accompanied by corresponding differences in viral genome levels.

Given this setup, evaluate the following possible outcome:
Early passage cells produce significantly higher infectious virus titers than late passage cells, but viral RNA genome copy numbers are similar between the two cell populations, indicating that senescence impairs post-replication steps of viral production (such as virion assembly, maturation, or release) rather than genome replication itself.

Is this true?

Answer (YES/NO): NO